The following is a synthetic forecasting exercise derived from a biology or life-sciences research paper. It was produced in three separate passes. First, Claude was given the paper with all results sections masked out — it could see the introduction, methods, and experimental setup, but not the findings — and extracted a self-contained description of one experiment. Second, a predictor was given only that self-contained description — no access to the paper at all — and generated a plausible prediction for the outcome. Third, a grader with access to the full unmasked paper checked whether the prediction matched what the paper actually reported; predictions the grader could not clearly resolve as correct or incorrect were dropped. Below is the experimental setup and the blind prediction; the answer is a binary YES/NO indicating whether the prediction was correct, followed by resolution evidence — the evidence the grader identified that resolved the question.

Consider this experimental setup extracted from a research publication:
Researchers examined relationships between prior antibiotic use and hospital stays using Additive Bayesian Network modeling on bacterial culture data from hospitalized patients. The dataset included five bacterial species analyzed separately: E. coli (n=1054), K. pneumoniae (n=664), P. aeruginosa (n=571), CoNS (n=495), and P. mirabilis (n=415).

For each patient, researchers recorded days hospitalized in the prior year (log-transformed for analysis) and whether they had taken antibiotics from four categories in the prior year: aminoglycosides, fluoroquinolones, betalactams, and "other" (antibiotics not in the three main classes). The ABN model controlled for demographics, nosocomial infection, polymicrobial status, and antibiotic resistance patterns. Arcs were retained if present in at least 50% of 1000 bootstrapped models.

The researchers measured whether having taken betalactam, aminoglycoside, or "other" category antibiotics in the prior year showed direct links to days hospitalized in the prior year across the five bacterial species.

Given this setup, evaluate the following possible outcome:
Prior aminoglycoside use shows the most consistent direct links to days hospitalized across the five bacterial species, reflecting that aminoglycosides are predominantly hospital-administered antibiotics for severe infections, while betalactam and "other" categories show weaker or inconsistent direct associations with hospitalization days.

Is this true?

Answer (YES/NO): NO